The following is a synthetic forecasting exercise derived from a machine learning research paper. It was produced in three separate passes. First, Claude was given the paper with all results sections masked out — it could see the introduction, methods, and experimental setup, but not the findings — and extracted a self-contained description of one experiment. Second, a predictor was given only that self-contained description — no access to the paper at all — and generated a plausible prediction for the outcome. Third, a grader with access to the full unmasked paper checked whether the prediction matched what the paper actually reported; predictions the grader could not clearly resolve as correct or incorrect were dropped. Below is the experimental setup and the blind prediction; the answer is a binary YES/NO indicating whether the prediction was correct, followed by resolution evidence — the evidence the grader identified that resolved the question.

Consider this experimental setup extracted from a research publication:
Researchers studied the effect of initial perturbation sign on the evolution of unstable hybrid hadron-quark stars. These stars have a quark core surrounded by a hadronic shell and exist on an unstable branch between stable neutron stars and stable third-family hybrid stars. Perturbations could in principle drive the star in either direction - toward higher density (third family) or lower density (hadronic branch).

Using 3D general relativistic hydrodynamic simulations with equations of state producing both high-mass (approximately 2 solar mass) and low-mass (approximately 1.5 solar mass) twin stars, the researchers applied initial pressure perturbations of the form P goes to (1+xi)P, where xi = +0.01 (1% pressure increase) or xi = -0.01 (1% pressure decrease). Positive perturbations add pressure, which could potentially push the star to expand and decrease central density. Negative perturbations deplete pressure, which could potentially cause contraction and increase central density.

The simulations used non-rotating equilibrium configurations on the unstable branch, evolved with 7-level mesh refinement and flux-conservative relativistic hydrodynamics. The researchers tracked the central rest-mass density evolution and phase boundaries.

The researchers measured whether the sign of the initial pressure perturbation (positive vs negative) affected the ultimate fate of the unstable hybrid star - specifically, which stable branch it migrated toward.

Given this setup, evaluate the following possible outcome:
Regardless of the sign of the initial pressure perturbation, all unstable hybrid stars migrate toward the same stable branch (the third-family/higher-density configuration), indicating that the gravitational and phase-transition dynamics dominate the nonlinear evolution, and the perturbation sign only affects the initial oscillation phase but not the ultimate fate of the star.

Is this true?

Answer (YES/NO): NO